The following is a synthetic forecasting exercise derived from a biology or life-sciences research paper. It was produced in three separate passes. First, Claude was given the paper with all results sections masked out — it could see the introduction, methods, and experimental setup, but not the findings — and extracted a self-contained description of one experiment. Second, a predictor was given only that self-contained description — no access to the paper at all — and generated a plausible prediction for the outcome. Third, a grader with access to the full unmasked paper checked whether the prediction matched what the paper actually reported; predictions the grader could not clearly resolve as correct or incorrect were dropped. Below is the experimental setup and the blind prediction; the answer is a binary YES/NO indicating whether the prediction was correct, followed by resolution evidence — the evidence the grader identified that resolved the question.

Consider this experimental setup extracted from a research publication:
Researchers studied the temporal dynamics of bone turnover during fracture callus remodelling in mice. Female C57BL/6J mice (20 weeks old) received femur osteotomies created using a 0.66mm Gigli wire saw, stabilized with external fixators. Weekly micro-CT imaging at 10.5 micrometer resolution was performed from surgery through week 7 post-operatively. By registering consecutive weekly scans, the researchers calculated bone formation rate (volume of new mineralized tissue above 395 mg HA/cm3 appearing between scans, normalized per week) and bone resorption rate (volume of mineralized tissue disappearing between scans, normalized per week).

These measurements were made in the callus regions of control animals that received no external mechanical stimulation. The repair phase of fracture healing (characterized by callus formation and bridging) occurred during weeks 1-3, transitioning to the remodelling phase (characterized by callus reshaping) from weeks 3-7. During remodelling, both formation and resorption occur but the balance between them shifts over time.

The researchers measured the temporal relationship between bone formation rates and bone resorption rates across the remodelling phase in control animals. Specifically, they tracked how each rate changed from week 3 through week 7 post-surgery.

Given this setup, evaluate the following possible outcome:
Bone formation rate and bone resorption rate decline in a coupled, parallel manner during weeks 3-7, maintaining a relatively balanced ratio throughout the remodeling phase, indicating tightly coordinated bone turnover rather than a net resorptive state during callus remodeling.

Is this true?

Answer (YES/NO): NO